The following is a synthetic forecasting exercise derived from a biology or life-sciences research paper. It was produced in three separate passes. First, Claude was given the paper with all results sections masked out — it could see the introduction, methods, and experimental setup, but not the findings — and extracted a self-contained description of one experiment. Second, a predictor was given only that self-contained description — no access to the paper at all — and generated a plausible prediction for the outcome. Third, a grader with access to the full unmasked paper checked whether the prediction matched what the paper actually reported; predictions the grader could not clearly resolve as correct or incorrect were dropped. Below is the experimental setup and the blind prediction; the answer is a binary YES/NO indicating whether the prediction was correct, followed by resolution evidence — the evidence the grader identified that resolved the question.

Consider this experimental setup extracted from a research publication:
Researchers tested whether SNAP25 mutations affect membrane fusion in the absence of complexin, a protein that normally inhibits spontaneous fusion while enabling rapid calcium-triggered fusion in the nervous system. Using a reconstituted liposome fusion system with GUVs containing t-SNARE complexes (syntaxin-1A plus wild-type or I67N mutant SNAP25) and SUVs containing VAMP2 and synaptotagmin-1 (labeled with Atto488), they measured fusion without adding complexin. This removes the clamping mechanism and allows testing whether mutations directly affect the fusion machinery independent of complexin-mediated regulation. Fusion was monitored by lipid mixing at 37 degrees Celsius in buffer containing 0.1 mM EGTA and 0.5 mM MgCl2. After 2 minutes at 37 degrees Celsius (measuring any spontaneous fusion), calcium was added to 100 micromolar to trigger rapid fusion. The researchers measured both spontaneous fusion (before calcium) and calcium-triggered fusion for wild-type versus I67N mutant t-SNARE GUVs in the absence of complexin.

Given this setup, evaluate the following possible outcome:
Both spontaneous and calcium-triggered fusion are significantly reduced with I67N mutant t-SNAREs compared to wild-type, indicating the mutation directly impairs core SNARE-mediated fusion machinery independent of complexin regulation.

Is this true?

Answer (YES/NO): YES